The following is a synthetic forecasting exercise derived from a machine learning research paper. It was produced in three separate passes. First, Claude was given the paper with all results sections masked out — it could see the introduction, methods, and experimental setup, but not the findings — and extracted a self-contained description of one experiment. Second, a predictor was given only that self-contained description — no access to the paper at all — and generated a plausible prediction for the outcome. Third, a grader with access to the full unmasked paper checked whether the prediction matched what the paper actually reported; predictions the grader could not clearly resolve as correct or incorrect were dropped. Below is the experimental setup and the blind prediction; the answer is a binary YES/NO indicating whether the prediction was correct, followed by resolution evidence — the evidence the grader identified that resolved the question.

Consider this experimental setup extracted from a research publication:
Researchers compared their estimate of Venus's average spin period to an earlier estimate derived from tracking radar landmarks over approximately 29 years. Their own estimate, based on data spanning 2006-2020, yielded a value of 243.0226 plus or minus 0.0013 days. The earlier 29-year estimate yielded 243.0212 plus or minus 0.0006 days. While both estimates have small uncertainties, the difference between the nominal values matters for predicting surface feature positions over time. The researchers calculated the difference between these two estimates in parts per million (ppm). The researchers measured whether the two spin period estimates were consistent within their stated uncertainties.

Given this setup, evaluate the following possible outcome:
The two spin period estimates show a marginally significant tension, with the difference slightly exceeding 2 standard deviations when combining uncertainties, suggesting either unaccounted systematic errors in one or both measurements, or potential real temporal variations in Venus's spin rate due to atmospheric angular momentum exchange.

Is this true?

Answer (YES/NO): NO